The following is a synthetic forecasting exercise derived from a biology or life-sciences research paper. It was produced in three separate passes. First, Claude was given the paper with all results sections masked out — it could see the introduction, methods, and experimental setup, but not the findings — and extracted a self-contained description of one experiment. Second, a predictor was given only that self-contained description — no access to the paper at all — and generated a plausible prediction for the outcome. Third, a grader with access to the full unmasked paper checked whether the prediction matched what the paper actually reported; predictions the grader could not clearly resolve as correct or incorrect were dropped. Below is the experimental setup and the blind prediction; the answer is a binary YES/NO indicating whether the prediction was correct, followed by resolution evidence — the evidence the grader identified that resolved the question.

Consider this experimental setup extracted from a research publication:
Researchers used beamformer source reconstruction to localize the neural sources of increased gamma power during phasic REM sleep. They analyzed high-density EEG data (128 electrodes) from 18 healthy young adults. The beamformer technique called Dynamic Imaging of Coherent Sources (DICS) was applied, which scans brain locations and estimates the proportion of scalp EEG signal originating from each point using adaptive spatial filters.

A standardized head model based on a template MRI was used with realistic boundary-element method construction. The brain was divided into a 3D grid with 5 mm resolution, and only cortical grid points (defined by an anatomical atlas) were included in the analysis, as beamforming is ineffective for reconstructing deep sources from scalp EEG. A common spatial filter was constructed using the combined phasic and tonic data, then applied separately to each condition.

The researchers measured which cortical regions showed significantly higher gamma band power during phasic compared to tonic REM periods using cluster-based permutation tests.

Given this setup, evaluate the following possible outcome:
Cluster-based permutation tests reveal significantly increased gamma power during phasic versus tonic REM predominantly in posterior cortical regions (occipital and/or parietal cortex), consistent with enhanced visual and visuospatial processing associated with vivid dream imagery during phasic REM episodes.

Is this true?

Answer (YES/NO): NO